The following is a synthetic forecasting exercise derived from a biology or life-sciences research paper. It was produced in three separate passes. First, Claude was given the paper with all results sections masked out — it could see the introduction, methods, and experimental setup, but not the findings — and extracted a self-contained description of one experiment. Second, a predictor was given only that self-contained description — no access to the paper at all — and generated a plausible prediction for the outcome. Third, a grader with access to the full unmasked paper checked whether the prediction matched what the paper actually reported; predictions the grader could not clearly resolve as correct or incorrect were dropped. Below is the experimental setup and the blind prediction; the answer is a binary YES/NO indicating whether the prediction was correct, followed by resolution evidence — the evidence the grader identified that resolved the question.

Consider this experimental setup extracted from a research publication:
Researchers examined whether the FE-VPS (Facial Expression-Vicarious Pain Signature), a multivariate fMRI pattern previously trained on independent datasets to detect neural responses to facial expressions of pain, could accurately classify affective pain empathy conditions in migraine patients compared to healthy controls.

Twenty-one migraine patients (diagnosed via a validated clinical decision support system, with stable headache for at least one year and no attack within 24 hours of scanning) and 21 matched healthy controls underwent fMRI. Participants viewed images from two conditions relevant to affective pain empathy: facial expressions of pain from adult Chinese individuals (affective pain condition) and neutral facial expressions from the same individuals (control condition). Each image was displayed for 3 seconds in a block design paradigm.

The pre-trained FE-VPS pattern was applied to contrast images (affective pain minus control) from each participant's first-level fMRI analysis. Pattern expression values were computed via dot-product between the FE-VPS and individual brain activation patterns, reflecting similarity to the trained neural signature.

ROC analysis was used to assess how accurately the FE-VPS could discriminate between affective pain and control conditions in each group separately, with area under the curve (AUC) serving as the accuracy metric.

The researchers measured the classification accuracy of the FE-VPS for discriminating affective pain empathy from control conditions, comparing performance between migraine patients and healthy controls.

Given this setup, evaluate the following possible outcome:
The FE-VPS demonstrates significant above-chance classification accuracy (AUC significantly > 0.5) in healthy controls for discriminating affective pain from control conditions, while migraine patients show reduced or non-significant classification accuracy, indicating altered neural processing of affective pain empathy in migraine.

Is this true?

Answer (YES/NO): NO